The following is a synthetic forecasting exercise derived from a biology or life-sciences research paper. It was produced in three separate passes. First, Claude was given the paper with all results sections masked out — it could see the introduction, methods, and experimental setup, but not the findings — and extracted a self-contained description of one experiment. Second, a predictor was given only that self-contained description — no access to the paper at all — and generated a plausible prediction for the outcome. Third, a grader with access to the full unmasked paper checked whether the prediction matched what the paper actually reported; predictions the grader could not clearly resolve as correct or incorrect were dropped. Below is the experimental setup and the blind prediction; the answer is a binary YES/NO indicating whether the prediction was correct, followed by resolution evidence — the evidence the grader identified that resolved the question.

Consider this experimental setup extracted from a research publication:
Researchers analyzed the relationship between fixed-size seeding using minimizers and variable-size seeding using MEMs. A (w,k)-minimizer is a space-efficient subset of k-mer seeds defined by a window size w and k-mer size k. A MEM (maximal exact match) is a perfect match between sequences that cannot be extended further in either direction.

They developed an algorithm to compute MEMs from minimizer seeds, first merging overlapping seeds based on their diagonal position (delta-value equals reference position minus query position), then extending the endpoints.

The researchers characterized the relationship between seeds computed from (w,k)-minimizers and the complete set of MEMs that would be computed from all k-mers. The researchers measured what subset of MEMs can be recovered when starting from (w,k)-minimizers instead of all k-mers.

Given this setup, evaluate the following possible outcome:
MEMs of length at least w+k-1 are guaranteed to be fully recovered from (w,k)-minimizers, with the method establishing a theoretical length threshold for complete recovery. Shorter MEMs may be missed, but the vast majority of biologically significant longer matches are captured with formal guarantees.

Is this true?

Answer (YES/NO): NO